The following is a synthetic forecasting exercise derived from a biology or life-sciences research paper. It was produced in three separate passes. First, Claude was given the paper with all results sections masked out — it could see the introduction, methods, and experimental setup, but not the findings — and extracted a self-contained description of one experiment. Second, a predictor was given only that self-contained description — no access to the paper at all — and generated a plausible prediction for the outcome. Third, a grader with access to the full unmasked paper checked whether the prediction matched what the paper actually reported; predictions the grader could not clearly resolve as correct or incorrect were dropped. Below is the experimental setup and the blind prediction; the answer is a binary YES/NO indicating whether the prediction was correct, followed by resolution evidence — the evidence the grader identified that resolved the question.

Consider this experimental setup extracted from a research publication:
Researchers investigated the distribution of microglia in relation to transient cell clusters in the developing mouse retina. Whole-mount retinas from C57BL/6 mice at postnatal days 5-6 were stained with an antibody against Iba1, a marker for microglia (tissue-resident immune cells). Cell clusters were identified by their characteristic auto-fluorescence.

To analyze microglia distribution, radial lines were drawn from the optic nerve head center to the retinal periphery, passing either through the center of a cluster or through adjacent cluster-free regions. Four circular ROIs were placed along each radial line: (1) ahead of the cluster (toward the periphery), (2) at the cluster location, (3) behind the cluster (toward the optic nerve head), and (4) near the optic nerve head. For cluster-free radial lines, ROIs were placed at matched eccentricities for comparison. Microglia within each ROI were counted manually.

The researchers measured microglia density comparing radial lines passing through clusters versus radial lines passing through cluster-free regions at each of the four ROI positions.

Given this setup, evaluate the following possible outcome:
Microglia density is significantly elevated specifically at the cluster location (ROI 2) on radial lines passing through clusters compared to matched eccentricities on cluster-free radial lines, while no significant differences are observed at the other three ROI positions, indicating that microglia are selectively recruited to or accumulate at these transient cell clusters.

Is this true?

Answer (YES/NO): YES